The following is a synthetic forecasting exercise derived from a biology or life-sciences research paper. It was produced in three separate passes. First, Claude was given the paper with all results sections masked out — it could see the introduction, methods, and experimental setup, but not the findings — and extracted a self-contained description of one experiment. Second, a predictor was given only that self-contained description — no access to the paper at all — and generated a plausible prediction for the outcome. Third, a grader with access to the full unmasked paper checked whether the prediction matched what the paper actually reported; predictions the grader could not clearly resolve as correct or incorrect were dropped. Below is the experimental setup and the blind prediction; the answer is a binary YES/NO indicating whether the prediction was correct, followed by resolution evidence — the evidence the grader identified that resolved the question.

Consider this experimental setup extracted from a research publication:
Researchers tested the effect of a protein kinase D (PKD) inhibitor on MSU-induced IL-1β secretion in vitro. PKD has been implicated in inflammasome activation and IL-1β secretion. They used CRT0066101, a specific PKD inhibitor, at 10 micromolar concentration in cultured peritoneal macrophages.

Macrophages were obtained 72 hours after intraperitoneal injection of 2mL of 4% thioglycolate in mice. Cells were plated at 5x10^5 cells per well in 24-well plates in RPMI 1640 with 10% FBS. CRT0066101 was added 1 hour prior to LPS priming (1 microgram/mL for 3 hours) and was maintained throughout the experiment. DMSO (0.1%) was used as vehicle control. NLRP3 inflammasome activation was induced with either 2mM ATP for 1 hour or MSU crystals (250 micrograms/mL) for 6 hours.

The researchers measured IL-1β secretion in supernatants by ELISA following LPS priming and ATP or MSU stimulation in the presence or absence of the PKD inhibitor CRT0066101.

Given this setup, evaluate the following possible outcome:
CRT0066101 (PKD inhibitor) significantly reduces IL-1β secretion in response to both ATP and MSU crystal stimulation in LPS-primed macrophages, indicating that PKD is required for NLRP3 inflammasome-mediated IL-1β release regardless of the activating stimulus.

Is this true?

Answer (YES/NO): YES